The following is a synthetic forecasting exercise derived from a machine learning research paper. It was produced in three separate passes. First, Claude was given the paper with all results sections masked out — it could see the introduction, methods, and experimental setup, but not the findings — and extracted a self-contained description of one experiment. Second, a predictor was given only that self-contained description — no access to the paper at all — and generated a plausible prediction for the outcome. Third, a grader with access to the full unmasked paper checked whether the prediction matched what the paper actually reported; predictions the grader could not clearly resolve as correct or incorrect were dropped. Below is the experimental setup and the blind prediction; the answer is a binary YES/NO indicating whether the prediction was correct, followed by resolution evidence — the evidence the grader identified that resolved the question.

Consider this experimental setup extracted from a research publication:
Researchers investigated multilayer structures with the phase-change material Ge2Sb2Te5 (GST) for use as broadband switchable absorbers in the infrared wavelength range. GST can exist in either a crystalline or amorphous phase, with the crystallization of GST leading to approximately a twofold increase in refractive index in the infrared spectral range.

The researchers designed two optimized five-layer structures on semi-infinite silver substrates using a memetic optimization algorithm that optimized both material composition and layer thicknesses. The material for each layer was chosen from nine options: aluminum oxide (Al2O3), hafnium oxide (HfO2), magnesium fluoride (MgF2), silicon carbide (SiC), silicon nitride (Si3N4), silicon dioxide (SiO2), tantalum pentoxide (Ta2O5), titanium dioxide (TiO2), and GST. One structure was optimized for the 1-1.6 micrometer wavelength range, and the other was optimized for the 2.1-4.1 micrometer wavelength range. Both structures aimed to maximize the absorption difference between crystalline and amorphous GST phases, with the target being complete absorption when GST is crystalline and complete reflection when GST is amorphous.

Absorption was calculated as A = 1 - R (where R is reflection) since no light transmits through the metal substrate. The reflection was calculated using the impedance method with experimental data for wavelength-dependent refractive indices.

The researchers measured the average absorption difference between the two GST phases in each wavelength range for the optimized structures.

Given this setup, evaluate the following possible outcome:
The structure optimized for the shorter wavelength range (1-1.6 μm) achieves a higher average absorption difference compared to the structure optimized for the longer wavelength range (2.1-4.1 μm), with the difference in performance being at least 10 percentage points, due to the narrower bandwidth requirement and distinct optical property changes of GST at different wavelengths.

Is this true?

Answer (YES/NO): NO